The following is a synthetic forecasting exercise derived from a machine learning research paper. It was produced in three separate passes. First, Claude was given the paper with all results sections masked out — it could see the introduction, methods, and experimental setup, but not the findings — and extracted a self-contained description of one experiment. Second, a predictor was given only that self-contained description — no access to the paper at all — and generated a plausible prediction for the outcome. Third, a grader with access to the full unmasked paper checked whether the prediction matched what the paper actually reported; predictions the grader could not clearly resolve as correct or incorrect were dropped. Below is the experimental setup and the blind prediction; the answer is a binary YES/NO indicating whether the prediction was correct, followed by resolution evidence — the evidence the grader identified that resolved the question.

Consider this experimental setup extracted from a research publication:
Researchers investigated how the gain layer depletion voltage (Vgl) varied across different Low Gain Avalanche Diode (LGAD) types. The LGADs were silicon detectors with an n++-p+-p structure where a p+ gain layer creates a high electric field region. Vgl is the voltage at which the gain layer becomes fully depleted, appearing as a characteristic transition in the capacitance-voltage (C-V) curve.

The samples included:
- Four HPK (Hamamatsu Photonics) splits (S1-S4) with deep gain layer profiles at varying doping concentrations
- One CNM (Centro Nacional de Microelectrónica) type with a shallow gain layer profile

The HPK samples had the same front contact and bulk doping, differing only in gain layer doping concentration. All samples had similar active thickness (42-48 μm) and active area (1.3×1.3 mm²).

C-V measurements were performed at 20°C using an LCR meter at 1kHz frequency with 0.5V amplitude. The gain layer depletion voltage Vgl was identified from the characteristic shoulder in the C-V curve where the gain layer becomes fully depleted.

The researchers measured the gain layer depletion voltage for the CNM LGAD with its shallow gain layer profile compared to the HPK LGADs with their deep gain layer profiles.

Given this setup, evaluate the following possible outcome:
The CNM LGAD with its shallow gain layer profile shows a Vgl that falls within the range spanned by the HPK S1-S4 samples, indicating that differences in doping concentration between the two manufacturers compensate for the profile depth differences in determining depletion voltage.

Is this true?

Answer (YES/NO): NO